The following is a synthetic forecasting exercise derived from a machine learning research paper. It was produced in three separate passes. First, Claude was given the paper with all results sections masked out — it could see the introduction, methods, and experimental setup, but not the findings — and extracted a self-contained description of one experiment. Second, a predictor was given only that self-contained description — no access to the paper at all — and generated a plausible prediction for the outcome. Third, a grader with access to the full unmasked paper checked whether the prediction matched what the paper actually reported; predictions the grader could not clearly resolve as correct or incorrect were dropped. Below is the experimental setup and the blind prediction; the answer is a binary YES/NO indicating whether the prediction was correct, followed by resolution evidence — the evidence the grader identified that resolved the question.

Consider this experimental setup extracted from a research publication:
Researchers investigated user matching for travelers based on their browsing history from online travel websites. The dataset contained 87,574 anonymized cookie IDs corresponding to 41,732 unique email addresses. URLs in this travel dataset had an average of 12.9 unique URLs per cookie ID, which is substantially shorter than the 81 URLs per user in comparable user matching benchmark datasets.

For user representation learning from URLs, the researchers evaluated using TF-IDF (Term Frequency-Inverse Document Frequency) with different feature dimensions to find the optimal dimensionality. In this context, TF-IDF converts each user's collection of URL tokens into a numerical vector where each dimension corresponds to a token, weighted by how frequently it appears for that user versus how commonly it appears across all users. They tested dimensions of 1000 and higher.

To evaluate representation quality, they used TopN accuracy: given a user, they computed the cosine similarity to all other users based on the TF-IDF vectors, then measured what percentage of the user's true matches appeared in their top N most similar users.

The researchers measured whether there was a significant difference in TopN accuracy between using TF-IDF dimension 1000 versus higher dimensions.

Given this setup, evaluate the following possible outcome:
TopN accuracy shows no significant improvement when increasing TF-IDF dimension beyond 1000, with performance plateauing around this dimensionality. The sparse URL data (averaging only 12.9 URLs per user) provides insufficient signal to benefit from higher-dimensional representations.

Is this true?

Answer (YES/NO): YES